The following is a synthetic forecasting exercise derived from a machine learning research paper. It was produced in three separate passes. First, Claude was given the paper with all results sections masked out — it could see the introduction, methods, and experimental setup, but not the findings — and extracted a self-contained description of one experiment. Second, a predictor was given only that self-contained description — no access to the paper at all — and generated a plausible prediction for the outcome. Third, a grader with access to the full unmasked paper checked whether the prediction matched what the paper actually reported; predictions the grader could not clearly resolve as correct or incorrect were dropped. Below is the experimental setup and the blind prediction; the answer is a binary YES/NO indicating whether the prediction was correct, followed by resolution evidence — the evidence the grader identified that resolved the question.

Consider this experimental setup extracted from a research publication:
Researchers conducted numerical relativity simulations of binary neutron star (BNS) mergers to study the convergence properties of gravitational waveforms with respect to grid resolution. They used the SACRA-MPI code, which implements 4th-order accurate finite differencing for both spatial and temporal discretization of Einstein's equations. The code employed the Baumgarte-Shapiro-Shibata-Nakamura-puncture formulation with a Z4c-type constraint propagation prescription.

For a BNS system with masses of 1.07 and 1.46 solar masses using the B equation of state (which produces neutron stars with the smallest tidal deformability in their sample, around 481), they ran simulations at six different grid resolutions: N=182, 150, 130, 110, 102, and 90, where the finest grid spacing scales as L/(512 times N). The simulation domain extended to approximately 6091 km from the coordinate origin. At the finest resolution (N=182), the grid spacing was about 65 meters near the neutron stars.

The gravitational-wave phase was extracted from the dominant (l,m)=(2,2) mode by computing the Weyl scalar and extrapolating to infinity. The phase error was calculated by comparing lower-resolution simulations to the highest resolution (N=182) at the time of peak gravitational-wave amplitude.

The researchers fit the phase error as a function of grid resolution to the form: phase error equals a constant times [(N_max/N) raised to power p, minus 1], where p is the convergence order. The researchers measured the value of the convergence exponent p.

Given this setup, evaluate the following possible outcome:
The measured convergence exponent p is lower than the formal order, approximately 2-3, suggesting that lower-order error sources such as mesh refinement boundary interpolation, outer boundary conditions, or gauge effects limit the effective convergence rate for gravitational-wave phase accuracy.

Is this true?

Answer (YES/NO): YES